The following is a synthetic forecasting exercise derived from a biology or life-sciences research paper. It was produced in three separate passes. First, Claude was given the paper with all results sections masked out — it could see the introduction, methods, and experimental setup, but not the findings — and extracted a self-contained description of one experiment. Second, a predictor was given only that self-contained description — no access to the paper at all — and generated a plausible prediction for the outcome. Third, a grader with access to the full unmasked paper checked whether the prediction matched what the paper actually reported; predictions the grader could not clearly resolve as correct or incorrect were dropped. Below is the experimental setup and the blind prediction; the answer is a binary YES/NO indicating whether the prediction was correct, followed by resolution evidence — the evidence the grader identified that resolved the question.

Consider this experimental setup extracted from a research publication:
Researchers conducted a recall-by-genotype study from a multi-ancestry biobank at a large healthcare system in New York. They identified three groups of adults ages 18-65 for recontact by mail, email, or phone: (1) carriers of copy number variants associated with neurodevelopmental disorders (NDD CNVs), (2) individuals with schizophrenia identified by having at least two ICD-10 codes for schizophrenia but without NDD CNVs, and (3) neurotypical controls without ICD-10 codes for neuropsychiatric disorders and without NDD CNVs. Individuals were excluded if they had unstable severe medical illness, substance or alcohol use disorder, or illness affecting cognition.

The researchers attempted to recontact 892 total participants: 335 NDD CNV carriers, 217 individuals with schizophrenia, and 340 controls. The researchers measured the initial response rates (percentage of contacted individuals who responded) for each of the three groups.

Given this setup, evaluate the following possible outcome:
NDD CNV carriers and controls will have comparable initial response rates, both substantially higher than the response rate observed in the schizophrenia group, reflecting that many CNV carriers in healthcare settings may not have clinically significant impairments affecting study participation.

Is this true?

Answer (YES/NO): NO